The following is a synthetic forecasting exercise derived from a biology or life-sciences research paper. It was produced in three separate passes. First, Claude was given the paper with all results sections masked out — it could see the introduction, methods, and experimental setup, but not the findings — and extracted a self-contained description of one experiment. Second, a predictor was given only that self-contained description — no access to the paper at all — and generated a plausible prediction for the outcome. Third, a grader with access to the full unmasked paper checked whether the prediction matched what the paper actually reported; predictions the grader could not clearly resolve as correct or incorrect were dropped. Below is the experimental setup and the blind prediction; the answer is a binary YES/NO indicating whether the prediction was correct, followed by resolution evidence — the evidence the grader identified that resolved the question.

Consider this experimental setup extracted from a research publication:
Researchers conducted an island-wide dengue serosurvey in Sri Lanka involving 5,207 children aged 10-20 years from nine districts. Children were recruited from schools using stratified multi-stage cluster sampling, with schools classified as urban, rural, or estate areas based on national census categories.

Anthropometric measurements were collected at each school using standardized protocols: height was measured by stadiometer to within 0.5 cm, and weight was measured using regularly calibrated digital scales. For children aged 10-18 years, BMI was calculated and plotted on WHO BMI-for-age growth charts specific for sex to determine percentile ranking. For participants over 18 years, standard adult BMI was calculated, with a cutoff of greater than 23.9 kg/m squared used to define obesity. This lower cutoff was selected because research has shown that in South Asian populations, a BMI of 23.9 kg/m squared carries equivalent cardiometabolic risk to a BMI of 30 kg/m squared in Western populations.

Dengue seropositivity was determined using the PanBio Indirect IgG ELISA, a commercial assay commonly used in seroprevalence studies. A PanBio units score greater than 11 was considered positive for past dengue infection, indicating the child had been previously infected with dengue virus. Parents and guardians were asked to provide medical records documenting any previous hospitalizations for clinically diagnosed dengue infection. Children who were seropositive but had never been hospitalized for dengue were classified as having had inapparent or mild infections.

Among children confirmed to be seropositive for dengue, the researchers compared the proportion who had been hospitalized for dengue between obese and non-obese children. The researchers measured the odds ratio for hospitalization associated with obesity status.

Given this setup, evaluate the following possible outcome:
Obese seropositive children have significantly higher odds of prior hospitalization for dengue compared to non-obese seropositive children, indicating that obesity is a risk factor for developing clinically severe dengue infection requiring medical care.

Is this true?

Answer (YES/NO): YES